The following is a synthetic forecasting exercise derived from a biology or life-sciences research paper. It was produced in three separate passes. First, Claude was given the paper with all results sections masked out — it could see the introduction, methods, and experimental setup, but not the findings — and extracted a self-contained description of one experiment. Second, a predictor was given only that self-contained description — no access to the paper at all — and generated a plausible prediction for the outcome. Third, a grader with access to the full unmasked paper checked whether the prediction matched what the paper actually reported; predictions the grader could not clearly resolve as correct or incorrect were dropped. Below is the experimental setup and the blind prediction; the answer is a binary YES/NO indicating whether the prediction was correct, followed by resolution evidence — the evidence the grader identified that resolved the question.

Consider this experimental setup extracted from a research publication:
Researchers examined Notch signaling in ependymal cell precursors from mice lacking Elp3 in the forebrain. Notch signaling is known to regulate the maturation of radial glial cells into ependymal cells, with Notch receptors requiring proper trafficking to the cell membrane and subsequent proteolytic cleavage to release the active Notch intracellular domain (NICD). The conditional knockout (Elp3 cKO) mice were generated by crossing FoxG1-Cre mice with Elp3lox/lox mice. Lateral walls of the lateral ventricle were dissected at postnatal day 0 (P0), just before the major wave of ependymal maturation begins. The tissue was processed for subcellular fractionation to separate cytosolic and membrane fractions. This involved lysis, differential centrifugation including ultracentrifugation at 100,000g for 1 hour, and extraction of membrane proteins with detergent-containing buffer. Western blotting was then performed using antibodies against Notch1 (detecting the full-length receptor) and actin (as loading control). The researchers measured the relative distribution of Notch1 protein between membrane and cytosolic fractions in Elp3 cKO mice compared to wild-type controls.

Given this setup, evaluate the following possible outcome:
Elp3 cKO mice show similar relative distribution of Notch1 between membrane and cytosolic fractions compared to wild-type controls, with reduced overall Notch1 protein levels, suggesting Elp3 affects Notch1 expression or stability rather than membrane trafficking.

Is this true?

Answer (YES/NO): NO